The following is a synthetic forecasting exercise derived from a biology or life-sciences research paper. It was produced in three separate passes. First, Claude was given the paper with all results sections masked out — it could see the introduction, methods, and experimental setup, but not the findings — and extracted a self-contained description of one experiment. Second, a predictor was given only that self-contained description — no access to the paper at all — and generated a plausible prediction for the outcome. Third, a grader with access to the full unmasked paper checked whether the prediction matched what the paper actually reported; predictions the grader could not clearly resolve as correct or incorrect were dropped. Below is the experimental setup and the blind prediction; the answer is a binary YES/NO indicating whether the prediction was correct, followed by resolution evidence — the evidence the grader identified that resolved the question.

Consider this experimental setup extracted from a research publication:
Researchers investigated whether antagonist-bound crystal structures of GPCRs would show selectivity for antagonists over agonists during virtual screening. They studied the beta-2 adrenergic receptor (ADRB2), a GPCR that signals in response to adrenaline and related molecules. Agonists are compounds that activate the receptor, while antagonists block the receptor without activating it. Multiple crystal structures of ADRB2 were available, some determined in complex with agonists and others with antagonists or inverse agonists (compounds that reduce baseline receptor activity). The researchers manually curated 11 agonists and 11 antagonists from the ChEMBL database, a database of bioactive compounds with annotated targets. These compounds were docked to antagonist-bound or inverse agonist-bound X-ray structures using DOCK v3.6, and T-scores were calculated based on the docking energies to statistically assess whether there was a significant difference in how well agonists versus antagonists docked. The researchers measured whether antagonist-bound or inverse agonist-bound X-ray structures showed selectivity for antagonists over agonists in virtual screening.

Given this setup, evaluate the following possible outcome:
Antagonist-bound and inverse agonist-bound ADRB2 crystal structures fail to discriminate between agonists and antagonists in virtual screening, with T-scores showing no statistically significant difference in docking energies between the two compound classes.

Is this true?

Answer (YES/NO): NO